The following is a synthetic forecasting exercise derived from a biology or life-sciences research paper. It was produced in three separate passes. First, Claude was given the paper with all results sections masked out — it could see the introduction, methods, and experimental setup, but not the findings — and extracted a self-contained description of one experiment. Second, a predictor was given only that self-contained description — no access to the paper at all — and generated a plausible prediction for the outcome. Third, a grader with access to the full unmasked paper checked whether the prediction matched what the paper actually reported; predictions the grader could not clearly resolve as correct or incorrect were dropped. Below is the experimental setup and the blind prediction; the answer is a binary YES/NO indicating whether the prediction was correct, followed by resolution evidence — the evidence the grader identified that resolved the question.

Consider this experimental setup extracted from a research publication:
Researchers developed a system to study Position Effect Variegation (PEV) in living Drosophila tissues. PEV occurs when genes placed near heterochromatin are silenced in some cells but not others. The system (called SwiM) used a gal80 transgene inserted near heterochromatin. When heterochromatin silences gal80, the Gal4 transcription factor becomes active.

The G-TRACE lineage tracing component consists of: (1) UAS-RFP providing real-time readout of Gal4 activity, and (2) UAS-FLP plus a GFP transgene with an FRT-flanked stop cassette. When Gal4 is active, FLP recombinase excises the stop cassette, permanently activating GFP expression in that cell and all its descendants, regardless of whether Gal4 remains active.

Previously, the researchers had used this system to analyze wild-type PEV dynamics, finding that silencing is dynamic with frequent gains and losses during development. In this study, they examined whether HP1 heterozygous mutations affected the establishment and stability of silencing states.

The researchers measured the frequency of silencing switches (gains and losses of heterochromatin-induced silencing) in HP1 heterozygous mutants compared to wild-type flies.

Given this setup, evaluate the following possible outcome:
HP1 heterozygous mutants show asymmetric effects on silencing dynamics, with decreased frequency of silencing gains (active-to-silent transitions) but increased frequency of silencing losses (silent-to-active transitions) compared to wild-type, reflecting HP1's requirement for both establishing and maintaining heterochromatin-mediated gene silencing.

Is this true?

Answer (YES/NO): YES